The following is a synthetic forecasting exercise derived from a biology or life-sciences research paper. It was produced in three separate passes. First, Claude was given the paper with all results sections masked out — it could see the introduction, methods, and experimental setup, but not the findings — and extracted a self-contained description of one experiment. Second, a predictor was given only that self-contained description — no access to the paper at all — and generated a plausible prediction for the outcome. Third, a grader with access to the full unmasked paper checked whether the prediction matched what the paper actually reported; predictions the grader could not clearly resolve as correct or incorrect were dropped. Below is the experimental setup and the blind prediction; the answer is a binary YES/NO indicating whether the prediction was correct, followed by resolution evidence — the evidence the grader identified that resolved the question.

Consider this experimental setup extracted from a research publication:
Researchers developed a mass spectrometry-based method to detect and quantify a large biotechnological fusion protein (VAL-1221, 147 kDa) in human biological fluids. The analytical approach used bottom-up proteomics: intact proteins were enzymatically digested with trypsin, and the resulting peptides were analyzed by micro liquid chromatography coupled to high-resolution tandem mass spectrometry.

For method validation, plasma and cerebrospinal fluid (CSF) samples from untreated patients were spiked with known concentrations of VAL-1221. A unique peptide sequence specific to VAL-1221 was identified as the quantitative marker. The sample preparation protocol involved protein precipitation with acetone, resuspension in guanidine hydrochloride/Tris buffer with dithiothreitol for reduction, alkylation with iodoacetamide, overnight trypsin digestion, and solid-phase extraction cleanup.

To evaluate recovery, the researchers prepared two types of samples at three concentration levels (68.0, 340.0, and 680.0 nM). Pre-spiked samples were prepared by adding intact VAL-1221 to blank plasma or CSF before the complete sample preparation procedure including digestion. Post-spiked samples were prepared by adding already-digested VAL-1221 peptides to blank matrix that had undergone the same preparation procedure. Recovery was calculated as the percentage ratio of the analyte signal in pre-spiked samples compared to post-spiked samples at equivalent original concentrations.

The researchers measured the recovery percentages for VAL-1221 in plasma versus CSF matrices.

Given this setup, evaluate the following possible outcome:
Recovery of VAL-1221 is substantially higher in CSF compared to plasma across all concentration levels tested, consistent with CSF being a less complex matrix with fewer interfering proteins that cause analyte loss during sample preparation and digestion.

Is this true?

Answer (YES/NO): YES